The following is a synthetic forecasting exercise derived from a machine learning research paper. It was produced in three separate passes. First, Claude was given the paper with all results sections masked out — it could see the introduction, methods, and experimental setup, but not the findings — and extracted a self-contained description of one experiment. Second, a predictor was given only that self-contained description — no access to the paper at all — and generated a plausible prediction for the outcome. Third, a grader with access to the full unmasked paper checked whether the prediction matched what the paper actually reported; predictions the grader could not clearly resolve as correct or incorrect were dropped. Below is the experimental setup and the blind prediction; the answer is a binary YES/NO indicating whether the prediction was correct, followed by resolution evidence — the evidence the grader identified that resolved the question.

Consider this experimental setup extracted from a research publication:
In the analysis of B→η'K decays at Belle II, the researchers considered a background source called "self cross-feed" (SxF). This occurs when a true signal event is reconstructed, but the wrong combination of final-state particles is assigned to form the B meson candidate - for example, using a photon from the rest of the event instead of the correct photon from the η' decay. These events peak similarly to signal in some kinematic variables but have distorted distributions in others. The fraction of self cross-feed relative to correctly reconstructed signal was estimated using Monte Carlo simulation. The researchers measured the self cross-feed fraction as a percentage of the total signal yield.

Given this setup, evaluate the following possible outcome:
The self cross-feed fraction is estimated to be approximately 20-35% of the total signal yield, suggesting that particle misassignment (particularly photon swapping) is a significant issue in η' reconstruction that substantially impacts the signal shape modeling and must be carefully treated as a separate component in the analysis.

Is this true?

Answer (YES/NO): NO